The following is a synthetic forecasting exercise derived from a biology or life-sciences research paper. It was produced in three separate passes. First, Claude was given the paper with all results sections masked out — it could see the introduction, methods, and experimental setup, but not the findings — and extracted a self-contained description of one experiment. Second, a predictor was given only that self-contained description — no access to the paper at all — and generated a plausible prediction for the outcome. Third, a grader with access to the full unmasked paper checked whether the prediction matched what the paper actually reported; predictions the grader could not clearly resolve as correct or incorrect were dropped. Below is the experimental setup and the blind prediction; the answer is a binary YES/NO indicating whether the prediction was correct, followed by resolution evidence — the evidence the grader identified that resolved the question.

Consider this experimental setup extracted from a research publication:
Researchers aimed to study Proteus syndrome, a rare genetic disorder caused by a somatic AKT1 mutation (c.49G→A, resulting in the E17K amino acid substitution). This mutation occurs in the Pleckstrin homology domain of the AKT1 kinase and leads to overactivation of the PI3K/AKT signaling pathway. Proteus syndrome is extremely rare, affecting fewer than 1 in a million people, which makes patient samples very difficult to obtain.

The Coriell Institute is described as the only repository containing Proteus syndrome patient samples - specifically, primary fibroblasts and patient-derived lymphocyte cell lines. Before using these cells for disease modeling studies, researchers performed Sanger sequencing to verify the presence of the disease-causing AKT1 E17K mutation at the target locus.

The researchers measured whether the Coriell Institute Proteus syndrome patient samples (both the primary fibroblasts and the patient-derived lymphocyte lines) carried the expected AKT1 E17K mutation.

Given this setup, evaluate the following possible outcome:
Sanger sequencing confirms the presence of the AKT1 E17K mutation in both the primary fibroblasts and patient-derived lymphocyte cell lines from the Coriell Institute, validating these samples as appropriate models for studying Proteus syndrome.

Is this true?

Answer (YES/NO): NO